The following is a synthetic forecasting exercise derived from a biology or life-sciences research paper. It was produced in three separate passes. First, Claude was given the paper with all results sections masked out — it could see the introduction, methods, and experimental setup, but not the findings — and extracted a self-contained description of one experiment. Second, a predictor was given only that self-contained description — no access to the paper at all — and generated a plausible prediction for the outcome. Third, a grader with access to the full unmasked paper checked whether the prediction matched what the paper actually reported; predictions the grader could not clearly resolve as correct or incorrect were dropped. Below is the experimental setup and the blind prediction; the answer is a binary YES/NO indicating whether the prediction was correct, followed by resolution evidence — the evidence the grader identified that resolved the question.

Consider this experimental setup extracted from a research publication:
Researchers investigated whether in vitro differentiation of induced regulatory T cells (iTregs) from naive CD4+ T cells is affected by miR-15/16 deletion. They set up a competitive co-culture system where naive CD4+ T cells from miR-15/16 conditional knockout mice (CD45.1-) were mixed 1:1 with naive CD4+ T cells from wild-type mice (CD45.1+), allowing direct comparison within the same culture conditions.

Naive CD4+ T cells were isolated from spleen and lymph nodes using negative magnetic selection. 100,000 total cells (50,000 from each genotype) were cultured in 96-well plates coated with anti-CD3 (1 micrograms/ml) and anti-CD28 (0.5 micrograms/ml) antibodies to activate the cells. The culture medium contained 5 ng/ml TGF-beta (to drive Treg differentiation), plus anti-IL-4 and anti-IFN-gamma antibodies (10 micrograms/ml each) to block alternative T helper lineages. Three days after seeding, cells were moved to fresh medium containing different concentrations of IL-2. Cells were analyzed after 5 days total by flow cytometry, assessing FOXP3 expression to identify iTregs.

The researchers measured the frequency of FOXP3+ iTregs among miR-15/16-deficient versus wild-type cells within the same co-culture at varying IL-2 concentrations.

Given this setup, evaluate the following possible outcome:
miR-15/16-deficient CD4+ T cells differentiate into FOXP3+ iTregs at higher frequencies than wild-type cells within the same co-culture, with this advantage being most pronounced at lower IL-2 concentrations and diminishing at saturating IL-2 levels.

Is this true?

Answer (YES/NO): NO